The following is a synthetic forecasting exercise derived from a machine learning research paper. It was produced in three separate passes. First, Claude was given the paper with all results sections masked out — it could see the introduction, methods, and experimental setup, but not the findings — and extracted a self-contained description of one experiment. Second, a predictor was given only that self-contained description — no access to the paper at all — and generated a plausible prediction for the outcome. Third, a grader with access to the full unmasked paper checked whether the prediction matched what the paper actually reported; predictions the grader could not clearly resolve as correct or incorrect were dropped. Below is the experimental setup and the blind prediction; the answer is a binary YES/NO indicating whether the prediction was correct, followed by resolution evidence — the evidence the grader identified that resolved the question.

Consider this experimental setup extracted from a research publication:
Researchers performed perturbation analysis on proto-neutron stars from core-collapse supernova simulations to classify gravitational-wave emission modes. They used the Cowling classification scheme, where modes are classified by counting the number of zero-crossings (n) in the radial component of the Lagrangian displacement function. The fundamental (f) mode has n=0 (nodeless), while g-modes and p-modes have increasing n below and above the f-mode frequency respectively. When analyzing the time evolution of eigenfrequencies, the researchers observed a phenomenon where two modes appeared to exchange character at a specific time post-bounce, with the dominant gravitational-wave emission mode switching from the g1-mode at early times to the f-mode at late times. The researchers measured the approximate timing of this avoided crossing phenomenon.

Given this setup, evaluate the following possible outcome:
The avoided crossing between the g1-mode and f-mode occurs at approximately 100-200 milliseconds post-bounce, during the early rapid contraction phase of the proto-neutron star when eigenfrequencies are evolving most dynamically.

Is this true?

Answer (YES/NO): NO